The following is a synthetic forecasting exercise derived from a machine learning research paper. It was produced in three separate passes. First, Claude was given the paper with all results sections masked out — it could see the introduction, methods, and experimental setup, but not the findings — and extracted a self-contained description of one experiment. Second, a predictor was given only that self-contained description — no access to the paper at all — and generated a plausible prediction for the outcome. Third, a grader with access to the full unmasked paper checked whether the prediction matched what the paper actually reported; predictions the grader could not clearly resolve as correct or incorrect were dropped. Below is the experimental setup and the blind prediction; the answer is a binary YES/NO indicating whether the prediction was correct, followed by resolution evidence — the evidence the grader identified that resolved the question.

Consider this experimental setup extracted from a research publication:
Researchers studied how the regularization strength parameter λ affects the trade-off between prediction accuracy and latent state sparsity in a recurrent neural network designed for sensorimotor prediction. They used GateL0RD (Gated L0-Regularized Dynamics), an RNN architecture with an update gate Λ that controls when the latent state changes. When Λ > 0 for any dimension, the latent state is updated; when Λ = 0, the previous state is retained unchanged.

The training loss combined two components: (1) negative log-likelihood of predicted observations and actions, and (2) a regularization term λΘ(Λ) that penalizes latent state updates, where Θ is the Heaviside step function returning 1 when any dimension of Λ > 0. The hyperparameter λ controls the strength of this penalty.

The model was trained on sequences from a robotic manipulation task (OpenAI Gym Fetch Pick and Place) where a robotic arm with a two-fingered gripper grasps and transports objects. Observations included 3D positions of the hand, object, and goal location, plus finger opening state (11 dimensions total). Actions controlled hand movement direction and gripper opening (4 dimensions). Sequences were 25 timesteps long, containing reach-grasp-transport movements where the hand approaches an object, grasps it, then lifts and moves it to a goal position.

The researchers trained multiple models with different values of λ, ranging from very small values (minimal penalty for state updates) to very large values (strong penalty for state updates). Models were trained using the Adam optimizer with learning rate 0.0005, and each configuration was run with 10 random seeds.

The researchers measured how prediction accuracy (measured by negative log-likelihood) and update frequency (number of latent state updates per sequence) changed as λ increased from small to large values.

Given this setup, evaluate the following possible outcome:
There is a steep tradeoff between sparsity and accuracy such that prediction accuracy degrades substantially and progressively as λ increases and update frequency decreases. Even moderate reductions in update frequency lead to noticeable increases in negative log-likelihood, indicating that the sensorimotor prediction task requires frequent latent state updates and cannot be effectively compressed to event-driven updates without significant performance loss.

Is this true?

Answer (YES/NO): NO